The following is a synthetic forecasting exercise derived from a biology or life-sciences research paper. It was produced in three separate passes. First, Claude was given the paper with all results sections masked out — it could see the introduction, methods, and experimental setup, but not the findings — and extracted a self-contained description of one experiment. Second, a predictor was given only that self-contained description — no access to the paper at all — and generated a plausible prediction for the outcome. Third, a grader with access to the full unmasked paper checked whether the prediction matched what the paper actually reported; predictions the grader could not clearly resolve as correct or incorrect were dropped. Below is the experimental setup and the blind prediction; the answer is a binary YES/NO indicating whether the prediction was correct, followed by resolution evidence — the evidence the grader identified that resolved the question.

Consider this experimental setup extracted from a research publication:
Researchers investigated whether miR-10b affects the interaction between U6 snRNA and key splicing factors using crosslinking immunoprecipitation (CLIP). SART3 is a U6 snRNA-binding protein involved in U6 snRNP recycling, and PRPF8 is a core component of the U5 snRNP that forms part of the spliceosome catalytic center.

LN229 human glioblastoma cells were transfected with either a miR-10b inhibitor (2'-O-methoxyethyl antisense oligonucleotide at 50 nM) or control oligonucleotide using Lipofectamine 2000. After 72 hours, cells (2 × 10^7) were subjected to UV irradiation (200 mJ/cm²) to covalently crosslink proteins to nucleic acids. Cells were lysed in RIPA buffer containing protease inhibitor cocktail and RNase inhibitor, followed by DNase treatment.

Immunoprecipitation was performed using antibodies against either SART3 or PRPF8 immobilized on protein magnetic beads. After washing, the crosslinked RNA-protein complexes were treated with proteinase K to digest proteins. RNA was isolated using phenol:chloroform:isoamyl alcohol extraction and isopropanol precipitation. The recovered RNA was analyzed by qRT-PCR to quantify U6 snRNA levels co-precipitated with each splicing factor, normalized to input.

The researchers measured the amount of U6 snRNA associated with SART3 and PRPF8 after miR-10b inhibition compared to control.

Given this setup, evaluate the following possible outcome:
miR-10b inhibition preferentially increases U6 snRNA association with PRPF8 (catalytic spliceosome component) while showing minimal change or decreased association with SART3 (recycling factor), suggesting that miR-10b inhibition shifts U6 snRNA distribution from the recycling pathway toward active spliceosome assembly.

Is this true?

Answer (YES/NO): NO